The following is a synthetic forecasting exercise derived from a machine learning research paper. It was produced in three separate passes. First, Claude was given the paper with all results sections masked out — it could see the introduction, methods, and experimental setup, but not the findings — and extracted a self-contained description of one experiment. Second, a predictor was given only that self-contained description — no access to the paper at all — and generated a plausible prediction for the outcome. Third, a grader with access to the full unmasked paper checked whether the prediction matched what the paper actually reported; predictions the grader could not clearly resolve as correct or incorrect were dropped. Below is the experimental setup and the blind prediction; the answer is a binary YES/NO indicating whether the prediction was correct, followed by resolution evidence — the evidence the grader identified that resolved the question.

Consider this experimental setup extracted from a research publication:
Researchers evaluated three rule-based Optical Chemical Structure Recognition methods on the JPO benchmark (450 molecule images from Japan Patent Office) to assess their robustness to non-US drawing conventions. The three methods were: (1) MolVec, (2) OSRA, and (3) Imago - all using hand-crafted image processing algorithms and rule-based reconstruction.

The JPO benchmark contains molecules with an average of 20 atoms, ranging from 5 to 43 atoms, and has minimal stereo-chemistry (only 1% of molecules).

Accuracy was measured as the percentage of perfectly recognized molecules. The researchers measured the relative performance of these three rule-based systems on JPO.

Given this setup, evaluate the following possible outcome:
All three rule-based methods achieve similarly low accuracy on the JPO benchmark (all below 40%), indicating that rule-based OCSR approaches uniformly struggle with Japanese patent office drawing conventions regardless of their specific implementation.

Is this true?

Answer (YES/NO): NO